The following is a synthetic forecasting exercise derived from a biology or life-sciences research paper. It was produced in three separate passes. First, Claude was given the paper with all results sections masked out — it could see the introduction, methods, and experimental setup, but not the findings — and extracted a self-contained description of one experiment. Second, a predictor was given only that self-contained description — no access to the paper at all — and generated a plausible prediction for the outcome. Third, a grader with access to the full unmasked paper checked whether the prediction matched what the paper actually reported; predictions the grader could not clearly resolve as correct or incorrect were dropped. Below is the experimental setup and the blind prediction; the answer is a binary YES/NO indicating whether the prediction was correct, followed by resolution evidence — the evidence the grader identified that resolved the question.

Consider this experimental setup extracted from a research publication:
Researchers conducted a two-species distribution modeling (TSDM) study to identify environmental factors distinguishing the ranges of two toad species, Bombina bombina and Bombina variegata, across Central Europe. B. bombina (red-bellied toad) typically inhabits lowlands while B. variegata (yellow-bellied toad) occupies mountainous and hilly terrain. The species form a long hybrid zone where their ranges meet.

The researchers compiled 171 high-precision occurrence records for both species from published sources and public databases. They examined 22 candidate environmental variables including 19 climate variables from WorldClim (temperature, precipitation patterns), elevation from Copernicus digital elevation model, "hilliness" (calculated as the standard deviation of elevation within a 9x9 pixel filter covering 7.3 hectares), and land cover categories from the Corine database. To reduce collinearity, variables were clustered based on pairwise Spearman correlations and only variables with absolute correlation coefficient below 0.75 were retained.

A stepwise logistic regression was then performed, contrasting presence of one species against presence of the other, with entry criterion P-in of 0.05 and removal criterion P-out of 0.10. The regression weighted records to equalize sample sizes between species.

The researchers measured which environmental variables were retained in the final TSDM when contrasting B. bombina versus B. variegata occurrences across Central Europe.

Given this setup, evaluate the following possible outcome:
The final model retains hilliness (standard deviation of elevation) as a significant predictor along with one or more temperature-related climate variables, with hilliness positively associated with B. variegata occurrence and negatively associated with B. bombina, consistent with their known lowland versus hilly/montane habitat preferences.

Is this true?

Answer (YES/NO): NO